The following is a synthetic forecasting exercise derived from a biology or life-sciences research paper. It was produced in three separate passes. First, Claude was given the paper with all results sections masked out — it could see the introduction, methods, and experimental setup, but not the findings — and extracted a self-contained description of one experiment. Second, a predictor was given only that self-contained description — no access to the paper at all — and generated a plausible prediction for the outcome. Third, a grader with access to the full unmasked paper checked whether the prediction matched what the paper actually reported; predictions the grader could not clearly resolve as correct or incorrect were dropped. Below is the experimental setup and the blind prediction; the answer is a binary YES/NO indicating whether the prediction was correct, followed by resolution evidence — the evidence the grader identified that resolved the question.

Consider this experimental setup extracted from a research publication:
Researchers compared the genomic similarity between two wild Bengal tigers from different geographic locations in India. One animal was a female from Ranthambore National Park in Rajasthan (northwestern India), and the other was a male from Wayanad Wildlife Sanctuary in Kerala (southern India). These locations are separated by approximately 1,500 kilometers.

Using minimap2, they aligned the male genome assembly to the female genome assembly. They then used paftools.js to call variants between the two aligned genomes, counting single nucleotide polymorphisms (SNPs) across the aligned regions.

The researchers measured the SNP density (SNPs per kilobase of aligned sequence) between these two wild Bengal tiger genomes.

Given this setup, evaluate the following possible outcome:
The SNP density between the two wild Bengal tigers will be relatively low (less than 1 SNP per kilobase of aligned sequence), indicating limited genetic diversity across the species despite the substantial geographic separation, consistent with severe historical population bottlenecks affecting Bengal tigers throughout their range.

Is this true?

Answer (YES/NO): NO